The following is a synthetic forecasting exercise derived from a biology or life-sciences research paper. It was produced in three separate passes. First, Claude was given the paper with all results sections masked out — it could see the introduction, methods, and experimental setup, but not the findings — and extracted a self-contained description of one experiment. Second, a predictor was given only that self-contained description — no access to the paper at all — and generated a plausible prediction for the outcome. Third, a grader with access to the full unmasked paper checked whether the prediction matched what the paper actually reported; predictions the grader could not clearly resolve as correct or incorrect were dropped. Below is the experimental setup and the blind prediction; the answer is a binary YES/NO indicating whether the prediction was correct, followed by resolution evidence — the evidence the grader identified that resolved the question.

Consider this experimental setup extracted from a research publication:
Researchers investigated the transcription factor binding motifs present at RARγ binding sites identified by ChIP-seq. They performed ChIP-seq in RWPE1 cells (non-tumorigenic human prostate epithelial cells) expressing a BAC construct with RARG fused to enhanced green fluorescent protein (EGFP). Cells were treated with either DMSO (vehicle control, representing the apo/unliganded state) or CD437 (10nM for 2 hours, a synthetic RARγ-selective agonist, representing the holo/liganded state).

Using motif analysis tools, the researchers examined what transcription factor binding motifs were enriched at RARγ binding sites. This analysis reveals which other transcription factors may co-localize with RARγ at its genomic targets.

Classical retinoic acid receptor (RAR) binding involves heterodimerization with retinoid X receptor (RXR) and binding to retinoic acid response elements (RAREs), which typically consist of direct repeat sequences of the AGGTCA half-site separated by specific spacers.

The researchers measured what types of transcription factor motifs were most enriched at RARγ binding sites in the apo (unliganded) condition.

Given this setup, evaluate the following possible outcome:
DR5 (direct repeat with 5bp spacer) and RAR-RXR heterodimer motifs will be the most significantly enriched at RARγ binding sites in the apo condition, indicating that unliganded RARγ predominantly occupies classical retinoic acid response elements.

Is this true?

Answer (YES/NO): NO